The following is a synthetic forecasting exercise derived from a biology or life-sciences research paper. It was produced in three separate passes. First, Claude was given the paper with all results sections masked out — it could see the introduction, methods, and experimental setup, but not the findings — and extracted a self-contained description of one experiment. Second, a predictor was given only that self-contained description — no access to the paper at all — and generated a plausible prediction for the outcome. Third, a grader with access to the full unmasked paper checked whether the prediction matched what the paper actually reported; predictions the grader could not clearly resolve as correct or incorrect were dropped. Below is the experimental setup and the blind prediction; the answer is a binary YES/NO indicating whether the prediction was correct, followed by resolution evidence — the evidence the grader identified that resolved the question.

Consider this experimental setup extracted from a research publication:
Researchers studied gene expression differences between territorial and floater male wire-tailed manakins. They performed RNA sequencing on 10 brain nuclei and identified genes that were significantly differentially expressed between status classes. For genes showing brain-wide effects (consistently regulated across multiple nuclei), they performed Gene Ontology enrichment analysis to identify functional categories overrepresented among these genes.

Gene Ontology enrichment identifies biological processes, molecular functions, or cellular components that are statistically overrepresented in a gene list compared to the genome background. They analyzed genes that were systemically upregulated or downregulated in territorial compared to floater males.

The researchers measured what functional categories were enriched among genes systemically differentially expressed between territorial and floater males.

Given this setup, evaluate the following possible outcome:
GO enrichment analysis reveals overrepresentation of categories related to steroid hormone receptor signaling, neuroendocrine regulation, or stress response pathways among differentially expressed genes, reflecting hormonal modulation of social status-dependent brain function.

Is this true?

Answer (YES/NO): NO